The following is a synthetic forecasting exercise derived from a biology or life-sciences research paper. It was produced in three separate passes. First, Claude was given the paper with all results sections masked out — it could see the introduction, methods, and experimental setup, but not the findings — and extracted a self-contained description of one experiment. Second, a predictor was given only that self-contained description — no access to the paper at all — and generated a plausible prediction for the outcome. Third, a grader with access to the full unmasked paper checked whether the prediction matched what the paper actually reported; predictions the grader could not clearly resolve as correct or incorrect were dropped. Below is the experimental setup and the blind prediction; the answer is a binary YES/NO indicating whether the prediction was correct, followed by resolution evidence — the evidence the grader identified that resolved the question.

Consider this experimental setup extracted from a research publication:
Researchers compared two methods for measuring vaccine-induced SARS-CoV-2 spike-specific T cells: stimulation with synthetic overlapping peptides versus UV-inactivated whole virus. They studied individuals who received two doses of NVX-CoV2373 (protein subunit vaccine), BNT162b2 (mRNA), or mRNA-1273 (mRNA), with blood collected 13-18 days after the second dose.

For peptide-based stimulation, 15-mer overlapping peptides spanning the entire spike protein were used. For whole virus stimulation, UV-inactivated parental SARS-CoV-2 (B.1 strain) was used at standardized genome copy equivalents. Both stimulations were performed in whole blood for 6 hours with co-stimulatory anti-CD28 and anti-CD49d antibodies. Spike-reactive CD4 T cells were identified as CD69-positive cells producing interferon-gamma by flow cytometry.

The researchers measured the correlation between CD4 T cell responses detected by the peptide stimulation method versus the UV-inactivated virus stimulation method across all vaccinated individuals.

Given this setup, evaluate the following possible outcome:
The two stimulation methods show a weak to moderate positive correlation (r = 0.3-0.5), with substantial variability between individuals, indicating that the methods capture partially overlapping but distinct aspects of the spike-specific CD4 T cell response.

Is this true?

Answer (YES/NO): NO